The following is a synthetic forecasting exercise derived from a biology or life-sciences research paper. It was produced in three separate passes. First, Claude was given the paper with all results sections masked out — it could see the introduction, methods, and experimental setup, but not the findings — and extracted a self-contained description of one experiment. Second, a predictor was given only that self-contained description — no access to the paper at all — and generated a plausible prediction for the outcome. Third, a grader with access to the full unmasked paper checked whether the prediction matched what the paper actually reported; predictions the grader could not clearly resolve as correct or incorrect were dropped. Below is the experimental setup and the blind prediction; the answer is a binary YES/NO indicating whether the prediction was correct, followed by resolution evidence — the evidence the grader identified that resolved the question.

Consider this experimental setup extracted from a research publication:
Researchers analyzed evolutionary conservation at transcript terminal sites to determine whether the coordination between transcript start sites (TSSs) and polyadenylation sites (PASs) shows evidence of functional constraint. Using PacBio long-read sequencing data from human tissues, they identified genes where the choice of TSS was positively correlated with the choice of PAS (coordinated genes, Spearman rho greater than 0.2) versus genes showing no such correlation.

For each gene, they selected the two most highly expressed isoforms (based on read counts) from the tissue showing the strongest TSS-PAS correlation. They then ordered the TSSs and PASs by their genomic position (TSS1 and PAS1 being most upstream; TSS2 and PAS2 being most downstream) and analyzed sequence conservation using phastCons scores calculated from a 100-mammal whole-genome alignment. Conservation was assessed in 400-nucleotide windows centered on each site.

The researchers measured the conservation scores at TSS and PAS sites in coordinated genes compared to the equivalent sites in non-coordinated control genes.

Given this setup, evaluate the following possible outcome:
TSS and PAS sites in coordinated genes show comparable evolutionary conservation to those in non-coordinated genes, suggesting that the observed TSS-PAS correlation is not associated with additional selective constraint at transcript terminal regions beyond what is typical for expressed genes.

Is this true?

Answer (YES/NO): NO